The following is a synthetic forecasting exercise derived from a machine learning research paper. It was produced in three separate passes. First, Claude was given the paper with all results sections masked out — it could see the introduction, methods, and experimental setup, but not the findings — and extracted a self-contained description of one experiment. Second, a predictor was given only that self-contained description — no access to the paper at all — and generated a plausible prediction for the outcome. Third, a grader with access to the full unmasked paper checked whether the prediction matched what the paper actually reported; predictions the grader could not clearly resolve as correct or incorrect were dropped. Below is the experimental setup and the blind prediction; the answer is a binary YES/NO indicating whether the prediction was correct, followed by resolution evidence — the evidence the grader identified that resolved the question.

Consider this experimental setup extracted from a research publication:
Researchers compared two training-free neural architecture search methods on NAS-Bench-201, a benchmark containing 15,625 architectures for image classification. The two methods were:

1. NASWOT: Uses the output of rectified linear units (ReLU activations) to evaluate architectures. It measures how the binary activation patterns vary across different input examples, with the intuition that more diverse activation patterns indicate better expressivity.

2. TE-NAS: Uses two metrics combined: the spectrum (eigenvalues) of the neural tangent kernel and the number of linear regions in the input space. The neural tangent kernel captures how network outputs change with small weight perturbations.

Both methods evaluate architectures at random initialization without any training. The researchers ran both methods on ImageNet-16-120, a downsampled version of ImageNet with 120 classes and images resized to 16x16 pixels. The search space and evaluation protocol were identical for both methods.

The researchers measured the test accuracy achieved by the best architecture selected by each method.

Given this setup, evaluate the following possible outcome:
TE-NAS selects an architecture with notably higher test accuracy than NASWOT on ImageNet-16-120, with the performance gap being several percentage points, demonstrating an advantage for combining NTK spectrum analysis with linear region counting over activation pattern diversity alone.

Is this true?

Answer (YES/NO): NO